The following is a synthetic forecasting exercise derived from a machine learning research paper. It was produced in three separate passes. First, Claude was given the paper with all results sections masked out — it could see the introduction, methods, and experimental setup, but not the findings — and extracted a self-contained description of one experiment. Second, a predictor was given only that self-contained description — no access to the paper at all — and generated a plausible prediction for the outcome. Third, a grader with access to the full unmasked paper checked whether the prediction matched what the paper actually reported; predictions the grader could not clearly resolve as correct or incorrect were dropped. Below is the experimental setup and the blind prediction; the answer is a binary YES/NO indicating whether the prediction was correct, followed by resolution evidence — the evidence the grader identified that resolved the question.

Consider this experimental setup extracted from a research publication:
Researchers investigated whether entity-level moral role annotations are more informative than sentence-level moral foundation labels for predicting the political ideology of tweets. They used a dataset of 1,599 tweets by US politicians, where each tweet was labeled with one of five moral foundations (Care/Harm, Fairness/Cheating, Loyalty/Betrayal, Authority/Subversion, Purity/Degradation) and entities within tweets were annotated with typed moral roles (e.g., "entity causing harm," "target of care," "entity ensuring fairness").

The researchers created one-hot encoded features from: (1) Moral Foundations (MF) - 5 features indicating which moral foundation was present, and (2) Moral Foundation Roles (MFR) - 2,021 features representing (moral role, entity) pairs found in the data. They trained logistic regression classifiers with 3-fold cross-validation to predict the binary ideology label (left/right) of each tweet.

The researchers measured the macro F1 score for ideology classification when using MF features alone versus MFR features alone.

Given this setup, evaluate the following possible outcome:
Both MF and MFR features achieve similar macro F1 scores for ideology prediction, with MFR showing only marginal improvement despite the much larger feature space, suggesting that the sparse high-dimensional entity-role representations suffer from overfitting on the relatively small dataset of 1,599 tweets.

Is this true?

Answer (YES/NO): NO